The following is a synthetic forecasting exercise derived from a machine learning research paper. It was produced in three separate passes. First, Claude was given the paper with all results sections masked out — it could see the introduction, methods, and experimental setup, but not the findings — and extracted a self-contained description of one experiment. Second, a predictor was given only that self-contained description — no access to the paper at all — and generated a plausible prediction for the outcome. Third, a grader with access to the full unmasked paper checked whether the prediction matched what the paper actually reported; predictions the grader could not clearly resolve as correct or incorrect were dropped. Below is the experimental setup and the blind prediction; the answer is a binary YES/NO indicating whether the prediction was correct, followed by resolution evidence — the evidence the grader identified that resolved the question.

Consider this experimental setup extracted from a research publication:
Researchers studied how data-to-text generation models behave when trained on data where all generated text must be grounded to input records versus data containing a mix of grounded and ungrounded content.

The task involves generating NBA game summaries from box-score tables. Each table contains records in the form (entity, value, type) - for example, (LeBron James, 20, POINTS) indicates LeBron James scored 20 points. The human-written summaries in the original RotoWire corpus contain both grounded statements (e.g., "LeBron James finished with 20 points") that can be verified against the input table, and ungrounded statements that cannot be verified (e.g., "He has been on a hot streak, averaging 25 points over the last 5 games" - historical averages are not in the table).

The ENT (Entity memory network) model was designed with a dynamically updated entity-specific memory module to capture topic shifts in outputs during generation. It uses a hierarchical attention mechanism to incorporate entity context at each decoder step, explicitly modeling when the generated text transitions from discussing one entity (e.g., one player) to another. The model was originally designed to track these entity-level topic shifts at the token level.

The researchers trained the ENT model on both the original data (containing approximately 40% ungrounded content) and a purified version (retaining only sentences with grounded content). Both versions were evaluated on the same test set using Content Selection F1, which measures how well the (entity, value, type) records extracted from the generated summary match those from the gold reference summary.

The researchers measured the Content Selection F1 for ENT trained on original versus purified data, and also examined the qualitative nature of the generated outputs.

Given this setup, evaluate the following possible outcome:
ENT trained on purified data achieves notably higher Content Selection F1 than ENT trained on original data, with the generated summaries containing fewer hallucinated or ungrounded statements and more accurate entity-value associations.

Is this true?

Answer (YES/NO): NO